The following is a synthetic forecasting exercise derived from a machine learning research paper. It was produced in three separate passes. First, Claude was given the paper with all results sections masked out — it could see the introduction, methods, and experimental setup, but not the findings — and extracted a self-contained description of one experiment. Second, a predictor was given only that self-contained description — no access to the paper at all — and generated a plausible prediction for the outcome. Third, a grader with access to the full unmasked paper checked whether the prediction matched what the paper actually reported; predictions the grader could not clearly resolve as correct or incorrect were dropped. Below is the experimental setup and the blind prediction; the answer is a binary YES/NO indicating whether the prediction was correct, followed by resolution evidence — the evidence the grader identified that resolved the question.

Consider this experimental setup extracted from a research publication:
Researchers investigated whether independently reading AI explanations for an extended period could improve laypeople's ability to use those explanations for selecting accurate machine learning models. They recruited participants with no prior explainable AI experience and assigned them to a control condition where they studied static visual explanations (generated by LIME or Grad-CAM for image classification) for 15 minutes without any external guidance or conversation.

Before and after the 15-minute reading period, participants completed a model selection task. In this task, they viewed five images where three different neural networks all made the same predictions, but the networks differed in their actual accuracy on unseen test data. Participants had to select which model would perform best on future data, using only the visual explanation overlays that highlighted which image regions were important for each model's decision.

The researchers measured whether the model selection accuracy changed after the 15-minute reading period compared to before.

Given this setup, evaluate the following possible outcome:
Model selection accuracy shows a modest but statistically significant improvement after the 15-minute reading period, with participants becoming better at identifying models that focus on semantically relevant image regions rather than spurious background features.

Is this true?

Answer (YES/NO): NO